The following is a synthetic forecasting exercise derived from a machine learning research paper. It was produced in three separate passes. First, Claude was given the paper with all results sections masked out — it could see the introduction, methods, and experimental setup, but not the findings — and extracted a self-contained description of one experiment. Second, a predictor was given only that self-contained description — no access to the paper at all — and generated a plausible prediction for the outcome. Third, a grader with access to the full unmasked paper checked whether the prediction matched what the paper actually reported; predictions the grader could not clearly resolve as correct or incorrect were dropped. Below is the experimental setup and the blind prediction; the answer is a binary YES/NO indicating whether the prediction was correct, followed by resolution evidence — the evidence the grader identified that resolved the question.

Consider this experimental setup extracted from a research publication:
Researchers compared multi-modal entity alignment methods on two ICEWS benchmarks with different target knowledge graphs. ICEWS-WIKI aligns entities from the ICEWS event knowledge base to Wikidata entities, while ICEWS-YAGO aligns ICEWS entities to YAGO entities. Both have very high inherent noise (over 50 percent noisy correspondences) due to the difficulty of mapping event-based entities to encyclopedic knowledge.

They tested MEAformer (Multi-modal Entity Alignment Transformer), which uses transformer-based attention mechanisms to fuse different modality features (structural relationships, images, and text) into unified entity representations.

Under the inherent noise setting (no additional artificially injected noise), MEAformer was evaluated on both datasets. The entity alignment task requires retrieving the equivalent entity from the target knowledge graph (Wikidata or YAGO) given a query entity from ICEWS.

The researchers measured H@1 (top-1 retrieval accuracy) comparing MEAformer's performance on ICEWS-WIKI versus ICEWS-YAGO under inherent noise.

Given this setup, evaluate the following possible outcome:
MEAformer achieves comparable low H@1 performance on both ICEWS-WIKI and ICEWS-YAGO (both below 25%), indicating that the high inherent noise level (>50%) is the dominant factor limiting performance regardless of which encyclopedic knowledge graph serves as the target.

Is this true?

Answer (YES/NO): NO